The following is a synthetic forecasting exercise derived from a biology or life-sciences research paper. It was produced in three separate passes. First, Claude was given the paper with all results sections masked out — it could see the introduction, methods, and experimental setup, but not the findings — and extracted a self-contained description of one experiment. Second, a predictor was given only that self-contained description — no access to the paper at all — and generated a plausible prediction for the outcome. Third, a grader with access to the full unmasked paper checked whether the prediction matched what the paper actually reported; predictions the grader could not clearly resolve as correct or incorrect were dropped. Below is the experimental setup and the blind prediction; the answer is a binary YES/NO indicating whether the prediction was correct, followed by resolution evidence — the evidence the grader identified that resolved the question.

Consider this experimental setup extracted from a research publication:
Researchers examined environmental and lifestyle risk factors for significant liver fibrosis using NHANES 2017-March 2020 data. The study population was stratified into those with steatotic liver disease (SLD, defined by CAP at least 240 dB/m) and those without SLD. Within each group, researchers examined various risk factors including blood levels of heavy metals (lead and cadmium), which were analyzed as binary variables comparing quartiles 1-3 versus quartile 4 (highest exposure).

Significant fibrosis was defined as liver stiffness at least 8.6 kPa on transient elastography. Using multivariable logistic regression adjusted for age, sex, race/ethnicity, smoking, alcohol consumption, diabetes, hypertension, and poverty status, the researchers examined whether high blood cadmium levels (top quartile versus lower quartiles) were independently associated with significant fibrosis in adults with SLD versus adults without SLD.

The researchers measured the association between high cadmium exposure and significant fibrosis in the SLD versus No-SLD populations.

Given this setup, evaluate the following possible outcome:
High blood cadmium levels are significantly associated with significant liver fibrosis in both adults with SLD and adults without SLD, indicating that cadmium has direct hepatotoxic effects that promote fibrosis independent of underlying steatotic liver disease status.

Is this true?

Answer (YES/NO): NO